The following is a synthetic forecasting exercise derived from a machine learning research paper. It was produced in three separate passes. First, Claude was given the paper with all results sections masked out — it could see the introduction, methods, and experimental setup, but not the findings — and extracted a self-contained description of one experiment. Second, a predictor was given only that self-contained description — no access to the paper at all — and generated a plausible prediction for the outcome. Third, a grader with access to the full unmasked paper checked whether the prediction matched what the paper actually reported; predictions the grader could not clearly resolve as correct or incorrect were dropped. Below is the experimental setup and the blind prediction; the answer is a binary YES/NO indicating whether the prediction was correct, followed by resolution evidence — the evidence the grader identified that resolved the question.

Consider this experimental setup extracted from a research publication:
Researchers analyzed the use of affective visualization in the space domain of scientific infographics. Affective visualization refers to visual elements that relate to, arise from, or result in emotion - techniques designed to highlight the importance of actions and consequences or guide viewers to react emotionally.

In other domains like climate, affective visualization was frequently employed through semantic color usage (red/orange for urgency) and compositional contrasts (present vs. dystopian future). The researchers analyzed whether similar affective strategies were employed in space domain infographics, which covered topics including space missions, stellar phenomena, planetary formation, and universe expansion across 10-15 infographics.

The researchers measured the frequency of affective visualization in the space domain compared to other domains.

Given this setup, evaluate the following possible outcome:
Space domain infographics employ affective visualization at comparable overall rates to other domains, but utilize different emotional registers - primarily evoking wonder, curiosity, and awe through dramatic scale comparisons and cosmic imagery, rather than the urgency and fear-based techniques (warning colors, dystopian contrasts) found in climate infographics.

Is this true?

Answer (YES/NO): NO